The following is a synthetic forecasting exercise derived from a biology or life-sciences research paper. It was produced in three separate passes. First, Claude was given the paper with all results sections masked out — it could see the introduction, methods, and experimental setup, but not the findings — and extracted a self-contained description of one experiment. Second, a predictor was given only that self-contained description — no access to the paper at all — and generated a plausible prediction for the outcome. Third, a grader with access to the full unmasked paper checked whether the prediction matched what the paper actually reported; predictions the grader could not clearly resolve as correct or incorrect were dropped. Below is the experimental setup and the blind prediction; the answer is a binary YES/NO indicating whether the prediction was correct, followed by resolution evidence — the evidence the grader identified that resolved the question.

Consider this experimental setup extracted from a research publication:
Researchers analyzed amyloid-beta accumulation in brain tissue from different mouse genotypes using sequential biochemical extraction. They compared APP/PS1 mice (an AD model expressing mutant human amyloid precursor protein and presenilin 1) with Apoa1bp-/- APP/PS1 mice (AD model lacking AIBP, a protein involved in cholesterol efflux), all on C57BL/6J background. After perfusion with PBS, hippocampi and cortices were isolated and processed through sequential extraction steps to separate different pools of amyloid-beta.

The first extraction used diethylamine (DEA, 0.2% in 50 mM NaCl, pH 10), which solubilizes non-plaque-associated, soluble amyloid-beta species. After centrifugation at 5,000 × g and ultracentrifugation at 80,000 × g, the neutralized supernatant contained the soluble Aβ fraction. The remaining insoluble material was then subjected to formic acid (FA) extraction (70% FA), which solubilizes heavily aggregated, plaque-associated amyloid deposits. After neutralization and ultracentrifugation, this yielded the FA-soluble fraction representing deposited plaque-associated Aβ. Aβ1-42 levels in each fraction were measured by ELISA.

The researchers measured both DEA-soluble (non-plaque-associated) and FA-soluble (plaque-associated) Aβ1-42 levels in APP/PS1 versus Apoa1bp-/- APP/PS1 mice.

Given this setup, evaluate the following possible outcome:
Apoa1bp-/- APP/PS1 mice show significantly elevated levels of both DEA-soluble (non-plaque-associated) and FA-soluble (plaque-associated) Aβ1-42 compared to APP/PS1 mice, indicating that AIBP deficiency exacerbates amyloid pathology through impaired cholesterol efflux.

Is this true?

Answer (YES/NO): NO